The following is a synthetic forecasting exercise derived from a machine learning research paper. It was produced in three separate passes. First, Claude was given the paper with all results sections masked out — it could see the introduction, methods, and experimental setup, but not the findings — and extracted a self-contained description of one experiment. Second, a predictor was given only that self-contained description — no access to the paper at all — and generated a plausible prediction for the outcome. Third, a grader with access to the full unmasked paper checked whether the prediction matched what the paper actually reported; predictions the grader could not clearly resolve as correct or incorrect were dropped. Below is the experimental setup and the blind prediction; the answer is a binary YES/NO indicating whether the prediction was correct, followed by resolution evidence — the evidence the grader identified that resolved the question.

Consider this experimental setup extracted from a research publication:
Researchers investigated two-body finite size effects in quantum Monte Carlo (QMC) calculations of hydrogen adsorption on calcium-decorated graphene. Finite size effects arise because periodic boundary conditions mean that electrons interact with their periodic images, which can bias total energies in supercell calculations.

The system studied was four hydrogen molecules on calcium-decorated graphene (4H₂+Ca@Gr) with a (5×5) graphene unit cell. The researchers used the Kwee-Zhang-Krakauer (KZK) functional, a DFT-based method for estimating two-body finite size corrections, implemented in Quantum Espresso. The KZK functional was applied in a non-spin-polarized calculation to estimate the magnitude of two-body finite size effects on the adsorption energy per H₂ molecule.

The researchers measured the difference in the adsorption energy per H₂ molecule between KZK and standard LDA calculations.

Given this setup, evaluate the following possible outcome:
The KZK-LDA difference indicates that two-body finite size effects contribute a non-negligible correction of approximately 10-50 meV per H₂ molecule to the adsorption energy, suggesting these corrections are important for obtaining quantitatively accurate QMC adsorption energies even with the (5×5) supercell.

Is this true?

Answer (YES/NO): NO